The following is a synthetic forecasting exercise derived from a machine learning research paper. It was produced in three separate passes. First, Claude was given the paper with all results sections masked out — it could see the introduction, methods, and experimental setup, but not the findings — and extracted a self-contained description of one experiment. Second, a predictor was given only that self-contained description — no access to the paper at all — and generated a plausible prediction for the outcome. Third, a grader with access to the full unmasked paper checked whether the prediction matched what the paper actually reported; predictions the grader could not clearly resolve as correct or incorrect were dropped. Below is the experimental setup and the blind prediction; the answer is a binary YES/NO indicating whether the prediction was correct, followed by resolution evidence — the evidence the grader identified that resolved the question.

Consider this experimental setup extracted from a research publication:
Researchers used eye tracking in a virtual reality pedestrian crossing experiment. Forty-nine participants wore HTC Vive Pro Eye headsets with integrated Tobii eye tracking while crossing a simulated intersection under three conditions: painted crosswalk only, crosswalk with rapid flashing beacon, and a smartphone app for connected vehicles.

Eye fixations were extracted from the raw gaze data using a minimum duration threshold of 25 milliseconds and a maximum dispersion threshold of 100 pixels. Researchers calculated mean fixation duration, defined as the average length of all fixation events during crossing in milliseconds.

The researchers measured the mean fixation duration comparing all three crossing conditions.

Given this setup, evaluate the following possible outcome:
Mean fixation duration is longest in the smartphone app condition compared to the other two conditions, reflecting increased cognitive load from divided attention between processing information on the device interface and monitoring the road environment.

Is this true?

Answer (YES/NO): NO